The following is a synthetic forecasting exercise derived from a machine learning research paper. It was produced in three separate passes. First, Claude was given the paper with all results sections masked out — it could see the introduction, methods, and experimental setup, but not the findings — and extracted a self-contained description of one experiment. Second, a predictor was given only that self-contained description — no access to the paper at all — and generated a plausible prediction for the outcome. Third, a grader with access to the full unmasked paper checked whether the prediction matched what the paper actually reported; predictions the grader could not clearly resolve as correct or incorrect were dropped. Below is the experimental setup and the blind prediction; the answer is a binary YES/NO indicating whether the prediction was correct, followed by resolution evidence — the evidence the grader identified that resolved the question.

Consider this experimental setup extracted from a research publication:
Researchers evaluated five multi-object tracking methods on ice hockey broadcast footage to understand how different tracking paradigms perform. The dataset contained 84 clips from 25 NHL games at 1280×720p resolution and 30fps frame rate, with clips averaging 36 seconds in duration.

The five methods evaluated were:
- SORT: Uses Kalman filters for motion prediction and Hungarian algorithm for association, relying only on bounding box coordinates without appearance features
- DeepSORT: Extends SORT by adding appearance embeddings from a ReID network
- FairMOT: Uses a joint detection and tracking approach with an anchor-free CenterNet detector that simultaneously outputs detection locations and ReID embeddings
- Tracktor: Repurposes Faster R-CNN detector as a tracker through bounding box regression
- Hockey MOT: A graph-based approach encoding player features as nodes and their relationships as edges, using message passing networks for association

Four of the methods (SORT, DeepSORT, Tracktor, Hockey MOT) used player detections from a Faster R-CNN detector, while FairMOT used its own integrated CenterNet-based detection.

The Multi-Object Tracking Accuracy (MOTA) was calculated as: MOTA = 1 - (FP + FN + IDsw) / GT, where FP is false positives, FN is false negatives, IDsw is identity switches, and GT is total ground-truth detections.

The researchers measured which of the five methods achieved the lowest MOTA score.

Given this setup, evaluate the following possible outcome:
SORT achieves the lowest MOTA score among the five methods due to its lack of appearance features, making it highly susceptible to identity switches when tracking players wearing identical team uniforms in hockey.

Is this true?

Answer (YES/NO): NO